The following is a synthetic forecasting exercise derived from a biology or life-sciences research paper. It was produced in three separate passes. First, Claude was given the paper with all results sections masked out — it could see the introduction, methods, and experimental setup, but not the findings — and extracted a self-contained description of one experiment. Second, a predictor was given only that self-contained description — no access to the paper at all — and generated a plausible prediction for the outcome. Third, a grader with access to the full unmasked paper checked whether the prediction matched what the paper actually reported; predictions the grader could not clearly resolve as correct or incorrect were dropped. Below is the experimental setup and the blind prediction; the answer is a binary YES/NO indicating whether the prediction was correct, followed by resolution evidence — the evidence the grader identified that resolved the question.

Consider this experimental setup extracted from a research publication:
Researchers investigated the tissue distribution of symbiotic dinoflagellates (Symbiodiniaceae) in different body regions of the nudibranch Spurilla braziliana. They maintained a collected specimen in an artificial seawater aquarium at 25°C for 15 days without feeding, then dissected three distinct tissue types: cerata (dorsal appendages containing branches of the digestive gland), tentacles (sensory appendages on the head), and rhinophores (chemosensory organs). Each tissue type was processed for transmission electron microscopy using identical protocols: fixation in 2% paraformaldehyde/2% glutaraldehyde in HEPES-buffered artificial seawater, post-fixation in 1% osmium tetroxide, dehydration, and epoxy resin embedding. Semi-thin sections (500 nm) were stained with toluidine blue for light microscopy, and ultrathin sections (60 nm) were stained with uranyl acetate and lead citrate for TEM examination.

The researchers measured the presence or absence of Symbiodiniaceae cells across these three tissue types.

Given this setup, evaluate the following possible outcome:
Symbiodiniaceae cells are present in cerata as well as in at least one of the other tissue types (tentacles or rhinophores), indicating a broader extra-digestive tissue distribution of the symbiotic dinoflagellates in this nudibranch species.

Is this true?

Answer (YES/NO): NO